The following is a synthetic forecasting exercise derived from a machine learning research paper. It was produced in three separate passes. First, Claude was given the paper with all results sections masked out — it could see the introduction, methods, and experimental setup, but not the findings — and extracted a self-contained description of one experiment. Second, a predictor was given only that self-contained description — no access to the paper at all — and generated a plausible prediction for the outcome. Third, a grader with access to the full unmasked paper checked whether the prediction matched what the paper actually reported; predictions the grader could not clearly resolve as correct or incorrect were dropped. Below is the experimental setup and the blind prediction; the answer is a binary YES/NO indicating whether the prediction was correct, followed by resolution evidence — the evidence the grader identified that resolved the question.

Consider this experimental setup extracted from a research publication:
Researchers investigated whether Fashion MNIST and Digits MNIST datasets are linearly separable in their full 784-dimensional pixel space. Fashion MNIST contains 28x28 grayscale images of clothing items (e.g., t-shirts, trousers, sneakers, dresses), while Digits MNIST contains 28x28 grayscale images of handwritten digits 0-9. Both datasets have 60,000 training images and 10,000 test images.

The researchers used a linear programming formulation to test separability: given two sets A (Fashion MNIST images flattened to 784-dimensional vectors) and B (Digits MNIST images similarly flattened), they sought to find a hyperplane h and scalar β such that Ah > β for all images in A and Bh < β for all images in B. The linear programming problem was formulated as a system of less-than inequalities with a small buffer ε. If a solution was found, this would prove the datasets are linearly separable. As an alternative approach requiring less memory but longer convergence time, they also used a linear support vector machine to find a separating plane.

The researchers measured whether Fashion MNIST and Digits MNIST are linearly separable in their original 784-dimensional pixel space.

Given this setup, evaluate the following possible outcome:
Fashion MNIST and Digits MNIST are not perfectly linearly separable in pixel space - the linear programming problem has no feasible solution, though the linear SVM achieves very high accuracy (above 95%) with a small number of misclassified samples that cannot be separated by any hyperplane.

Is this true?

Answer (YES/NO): NO